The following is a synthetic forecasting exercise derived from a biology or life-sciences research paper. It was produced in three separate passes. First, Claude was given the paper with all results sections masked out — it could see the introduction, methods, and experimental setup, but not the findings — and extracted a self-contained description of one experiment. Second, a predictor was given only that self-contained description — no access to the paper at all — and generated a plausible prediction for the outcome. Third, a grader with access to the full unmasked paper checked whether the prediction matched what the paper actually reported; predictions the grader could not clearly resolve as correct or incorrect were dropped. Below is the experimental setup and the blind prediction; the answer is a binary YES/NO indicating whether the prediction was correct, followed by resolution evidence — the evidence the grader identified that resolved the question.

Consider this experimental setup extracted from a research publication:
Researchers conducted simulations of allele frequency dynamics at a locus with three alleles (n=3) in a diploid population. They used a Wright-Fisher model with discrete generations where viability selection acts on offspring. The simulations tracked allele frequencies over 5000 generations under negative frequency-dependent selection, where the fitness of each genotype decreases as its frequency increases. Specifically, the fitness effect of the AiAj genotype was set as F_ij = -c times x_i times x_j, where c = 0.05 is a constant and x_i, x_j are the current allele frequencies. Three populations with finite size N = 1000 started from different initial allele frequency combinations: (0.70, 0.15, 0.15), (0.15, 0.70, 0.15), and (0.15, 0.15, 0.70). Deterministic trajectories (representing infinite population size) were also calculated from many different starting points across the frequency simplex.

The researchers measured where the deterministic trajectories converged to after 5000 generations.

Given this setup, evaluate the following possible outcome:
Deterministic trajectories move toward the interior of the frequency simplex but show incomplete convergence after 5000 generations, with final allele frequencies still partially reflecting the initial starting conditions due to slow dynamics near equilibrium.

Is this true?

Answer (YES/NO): NO